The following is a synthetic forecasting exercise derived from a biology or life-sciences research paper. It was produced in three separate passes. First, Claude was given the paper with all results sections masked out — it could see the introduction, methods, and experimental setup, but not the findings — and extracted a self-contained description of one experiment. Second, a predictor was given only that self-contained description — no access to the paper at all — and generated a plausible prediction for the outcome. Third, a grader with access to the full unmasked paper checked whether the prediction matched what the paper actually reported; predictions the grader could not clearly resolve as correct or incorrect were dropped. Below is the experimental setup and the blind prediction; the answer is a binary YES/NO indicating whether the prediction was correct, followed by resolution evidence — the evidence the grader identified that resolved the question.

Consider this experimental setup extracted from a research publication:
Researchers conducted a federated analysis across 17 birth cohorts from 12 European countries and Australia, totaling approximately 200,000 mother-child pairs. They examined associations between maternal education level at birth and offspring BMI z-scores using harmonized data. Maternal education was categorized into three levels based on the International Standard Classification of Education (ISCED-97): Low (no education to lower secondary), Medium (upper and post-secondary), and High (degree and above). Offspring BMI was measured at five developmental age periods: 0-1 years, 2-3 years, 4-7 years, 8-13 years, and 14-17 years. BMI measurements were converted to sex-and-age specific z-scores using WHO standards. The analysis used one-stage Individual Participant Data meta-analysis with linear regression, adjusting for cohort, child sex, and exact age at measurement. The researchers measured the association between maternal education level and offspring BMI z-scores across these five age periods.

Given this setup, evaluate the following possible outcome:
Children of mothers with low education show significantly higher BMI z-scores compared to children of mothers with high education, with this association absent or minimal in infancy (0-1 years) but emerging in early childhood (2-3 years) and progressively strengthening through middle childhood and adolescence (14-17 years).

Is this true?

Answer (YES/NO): NO